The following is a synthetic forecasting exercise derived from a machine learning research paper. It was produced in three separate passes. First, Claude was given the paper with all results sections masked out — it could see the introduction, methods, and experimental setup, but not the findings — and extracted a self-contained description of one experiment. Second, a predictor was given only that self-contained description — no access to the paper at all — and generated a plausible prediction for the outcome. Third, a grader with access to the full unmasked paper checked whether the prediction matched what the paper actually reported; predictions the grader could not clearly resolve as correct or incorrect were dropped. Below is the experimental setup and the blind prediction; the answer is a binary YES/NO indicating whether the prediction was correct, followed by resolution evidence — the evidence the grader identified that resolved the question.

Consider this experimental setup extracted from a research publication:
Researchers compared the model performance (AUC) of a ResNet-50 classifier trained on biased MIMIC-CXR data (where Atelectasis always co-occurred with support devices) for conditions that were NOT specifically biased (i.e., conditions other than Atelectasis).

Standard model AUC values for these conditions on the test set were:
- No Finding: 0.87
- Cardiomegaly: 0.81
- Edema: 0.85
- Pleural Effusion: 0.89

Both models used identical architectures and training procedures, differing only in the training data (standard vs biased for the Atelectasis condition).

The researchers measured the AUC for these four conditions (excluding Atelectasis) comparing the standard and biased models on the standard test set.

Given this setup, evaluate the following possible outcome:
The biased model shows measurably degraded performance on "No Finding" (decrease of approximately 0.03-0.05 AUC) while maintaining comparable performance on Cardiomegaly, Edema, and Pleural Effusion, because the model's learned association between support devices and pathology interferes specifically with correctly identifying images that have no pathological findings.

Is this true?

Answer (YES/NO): NO